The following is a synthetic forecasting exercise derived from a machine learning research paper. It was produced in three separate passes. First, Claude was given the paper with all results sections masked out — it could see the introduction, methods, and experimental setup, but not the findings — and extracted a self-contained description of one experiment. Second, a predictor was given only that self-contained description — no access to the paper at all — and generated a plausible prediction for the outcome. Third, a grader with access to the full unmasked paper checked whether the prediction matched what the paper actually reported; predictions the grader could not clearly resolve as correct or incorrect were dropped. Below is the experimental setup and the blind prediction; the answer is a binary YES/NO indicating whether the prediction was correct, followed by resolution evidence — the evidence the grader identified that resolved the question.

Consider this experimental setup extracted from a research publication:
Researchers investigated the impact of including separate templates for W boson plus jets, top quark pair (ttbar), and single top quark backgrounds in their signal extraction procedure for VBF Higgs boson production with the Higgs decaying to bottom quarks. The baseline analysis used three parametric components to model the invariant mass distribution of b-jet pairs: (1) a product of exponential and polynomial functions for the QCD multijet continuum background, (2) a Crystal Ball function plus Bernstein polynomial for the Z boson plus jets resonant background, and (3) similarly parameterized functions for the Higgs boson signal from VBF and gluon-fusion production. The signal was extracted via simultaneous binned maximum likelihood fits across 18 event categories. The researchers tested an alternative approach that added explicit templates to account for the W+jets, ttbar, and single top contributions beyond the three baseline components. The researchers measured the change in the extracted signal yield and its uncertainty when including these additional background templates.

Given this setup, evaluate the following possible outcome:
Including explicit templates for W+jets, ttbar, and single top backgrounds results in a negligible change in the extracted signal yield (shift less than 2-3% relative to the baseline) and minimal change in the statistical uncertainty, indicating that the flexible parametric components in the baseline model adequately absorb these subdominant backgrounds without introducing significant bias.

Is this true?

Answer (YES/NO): YES